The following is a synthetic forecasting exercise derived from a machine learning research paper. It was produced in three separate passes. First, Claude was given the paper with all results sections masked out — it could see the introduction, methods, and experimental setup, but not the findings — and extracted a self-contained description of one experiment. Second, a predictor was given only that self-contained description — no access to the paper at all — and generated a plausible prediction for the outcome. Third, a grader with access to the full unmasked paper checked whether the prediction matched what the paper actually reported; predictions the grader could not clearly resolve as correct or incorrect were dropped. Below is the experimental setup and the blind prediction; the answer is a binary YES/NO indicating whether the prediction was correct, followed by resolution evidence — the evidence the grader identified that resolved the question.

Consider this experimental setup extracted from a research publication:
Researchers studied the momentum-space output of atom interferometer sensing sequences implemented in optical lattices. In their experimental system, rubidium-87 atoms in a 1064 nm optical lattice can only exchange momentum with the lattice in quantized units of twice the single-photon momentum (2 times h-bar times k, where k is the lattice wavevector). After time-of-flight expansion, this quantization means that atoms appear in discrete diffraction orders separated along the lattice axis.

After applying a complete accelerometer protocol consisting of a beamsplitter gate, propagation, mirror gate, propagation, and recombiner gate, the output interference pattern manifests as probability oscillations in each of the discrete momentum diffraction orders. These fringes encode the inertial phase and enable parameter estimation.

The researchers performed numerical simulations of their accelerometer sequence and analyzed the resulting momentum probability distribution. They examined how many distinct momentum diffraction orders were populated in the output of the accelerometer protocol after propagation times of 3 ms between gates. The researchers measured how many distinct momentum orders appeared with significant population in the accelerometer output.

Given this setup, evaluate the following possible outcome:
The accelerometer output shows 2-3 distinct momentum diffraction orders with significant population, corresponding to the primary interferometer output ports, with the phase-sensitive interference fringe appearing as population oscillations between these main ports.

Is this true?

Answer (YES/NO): NO